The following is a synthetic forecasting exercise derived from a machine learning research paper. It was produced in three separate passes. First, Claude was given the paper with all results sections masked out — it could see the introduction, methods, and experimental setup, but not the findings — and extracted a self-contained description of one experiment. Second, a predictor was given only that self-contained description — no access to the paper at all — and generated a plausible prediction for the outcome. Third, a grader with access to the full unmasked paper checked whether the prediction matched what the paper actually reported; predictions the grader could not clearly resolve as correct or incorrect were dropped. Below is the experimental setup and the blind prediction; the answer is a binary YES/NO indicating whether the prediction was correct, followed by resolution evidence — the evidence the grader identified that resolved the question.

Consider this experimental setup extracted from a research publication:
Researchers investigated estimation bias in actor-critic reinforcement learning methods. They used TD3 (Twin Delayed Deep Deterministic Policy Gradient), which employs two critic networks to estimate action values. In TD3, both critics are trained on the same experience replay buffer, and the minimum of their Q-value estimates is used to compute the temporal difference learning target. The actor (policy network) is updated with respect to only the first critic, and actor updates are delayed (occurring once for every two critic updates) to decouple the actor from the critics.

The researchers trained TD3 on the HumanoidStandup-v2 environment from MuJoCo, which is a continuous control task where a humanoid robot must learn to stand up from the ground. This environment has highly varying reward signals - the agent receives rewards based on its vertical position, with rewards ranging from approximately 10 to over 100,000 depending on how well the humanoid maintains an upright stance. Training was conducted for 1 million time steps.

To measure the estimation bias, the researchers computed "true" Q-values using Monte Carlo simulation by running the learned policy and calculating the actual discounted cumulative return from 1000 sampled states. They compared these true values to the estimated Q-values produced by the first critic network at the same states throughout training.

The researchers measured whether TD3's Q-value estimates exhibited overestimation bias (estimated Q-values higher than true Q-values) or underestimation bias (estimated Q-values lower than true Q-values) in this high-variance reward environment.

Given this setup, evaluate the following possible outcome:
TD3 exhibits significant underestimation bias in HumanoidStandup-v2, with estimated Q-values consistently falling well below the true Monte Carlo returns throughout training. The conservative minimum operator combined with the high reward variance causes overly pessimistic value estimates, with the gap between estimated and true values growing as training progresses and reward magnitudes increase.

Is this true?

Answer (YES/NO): NO